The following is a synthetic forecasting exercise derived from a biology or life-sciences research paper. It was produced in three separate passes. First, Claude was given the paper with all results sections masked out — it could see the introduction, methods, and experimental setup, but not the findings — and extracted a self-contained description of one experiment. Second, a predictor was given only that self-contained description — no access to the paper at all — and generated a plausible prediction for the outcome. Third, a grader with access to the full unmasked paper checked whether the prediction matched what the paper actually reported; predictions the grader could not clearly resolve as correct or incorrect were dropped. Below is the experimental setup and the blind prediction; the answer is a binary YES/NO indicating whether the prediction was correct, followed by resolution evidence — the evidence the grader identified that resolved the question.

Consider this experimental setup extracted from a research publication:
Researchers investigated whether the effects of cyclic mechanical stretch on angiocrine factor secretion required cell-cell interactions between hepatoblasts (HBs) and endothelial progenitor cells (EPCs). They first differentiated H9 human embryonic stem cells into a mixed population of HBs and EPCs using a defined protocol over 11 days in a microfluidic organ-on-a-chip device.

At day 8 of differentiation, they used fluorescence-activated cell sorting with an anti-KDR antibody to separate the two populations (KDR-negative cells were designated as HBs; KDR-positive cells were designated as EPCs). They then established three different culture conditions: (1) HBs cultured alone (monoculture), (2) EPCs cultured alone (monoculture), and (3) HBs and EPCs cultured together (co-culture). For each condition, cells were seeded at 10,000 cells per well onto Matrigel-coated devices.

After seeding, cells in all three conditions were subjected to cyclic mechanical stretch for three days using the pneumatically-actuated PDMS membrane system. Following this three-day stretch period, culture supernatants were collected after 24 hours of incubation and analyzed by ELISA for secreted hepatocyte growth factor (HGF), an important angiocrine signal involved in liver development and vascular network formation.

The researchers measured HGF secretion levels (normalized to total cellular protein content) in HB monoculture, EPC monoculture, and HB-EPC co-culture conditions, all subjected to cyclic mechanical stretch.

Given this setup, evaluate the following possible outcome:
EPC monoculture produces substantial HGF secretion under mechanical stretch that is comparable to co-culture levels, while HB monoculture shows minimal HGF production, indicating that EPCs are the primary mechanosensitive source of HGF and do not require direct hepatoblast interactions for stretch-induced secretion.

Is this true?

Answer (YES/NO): NO